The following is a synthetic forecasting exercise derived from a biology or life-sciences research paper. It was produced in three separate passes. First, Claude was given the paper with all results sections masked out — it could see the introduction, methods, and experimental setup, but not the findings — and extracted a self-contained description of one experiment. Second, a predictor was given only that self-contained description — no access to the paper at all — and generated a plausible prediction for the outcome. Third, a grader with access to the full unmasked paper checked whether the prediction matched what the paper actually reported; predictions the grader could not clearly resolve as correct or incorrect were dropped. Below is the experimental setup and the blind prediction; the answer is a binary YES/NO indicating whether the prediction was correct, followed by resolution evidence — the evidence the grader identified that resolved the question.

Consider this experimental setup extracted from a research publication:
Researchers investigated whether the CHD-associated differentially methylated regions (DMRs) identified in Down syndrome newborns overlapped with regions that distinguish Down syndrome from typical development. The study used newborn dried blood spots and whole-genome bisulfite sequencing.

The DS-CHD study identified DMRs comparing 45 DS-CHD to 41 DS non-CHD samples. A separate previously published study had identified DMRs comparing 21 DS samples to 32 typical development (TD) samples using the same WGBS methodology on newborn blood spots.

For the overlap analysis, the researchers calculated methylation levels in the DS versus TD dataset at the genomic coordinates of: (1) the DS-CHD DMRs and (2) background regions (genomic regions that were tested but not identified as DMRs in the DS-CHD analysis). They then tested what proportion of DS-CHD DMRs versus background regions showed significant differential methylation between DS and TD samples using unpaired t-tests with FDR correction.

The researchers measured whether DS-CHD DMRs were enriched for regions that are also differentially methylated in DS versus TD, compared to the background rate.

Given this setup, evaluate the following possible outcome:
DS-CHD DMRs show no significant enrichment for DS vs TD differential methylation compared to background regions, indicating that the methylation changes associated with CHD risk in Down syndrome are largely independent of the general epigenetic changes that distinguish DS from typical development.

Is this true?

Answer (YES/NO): NO